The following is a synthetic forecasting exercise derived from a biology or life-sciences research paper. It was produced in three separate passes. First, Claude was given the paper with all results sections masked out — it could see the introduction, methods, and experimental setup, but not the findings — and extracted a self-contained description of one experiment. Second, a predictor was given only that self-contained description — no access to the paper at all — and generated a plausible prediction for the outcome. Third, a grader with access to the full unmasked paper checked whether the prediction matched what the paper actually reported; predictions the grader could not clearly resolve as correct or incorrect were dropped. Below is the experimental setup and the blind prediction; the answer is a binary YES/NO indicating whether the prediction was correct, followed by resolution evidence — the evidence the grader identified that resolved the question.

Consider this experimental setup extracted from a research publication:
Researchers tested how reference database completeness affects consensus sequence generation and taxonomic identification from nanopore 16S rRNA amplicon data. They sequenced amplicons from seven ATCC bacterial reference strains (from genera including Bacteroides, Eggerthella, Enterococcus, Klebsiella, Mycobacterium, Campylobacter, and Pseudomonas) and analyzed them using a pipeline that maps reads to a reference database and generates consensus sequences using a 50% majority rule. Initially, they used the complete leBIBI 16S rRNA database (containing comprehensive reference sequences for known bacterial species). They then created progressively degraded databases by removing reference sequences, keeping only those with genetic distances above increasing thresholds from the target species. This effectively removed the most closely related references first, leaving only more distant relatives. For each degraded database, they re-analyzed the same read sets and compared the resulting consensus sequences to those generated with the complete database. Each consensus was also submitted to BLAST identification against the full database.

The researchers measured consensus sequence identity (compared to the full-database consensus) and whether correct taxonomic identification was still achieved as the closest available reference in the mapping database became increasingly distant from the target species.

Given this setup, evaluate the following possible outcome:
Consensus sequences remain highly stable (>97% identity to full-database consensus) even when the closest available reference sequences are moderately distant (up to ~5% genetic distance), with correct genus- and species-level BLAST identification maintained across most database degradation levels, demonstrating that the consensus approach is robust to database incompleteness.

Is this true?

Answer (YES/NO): NO